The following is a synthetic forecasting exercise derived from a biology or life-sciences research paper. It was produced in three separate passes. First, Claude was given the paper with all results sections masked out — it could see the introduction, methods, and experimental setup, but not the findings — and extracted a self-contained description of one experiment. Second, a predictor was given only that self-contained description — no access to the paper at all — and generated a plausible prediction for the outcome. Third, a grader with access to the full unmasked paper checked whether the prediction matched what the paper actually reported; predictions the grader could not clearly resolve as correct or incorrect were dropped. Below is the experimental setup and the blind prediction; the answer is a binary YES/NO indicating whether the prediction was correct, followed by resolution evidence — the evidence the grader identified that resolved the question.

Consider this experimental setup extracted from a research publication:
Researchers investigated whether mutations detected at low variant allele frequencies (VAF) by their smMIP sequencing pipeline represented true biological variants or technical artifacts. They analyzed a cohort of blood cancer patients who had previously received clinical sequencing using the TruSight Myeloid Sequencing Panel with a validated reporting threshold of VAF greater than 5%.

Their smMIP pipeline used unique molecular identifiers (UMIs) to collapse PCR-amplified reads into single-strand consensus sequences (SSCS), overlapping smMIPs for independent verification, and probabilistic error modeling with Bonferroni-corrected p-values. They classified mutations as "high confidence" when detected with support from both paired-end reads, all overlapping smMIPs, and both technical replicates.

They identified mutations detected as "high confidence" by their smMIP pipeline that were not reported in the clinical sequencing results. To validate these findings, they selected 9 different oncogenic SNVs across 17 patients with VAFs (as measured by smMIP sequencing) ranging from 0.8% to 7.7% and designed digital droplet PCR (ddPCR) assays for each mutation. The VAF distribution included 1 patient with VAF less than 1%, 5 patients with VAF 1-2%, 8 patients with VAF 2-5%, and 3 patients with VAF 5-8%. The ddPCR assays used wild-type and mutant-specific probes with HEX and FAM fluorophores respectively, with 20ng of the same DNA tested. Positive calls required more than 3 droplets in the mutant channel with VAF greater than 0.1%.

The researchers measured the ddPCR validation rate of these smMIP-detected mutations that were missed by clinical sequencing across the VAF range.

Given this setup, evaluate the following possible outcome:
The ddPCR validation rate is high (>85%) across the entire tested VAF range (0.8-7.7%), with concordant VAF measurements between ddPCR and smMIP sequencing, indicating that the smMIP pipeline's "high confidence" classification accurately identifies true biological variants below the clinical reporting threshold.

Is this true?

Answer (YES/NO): YES